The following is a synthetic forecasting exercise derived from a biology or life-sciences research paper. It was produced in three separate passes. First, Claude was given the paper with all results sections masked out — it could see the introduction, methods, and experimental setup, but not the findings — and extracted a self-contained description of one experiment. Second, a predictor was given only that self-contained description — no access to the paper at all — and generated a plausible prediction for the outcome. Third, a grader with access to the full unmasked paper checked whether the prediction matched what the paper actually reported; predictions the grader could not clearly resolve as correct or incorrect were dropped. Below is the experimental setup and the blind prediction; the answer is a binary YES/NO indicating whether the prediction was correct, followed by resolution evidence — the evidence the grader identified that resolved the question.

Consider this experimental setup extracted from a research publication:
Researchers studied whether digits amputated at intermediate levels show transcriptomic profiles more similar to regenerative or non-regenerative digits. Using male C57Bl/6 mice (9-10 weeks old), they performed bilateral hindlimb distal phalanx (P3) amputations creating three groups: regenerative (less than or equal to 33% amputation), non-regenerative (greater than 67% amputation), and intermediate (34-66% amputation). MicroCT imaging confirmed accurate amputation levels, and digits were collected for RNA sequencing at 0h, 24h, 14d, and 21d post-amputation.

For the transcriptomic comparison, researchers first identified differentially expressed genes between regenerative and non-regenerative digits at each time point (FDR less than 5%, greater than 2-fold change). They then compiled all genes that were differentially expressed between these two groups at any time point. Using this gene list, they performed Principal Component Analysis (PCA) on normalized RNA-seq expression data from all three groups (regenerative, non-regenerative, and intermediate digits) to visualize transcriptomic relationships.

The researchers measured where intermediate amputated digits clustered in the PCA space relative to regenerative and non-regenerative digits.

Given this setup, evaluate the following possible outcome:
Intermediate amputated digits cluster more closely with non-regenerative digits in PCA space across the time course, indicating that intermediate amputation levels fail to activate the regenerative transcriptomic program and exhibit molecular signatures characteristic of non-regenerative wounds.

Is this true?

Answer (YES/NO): NO